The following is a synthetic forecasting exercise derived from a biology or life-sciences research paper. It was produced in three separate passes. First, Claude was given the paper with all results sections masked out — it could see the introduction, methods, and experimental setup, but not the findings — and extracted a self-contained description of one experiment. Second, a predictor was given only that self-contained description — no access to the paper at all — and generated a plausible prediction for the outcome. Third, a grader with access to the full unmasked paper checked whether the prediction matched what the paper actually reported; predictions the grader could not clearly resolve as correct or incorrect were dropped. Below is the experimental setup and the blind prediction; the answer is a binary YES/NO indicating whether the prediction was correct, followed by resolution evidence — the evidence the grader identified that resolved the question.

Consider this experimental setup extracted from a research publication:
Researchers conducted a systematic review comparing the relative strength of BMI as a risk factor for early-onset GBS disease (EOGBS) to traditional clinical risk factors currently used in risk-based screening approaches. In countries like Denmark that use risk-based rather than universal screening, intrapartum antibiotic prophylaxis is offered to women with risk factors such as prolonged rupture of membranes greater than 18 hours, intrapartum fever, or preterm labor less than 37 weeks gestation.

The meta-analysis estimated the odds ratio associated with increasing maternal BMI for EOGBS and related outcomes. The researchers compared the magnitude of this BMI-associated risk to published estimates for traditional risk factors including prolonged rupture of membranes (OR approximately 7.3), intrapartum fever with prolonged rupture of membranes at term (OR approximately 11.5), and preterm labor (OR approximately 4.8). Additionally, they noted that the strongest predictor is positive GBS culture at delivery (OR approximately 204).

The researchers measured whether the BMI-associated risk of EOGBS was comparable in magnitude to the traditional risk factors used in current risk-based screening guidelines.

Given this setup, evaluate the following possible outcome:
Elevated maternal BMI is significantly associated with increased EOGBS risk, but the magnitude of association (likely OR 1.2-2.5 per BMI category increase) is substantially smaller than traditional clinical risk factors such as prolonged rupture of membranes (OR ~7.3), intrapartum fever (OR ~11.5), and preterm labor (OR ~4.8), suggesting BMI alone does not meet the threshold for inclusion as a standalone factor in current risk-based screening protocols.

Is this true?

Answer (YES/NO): YES